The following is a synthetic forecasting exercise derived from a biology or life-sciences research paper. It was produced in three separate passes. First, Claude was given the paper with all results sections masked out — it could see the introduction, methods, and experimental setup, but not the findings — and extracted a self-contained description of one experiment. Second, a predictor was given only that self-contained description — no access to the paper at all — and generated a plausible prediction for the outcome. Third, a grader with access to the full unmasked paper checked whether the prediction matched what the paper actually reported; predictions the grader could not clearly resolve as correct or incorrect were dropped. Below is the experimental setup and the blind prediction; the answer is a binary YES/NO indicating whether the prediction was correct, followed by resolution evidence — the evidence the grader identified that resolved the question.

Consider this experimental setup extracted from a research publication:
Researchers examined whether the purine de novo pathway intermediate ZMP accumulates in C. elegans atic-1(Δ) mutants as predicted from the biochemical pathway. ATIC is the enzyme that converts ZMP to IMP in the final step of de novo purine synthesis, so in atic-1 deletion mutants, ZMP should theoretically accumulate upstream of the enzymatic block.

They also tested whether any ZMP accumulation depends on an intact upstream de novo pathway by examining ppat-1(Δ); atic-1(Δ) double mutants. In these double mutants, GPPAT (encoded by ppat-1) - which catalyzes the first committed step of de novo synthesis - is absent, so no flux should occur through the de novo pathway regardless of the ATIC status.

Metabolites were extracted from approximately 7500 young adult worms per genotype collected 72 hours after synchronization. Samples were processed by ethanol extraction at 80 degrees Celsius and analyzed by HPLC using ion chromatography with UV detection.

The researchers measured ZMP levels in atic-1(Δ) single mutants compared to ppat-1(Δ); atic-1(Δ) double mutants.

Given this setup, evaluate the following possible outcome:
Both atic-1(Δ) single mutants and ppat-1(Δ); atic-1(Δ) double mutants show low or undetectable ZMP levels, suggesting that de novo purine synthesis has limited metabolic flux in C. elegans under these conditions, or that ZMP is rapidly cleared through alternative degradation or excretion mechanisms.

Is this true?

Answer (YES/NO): NO